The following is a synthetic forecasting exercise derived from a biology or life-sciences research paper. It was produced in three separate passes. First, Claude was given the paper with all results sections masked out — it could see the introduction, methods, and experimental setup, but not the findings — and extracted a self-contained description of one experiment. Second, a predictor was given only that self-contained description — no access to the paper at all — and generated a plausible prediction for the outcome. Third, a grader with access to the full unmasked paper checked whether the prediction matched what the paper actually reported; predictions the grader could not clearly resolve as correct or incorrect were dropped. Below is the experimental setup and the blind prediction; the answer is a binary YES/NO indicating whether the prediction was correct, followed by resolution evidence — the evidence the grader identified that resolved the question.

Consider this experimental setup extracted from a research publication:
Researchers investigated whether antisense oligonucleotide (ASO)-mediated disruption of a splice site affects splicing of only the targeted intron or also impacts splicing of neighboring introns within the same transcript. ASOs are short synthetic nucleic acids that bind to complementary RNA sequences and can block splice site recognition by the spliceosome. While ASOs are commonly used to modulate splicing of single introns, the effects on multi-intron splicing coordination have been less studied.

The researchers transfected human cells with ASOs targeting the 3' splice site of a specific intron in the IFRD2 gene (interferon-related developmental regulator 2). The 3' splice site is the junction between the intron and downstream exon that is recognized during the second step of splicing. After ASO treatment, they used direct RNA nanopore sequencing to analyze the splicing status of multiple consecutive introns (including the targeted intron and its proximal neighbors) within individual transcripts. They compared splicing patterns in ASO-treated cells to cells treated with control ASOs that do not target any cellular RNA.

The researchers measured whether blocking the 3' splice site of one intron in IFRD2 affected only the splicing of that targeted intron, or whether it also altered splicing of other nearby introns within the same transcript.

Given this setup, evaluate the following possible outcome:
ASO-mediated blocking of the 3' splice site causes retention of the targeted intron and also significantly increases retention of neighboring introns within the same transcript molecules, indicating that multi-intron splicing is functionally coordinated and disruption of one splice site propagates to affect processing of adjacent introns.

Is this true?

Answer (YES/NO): NO